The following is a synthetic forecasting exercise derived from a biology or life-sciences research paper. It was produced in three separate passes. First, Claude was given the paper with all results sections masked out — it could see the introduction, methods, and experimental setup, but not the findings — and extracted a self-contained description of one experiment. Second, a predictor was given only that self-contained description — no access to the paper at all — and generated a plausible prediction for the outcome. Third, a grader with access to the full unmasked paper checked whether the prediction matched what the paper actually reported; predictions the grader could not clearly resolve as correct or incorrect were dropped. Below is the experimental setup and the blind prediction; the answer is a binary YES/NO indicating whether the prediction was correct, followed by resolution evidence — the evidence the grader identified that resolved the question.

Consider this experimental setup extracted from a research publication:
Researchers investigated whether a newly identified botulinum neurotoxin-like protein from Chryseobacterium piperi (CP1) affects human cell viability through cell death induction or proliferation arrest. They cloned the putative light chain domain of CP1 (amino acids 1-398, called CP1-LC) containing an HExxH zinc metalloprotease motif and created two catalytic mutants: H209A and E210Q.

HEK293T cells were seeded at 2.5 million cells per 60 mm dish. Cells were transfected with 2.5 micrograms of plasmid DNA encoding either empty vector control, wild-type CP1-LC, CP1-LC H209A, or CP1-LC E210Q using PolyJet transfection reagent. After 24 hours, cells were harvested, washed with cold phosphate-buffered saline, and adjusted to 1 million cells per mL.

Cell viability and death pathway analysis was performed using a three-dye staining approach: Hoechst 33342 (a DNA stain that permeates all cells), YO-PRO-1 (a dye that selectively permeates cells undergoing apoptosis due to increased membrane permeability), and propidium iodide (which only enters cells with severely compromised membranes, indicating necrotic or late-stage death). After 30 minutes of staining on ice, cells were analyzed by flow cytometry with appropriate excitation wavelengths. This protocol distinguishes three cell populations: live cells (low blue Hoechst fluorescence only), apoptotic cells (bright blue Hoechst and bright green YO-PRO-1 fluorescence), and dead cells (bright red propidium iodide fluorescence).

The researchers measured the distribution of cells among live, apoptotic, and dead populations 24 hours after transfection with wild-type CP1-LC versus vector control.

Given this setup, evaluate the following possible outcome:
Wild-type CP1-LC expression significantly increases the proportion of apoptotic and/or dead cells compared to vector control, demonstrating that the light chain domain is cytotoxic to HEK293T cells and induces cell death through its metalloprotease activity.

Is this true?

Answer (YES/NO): YES